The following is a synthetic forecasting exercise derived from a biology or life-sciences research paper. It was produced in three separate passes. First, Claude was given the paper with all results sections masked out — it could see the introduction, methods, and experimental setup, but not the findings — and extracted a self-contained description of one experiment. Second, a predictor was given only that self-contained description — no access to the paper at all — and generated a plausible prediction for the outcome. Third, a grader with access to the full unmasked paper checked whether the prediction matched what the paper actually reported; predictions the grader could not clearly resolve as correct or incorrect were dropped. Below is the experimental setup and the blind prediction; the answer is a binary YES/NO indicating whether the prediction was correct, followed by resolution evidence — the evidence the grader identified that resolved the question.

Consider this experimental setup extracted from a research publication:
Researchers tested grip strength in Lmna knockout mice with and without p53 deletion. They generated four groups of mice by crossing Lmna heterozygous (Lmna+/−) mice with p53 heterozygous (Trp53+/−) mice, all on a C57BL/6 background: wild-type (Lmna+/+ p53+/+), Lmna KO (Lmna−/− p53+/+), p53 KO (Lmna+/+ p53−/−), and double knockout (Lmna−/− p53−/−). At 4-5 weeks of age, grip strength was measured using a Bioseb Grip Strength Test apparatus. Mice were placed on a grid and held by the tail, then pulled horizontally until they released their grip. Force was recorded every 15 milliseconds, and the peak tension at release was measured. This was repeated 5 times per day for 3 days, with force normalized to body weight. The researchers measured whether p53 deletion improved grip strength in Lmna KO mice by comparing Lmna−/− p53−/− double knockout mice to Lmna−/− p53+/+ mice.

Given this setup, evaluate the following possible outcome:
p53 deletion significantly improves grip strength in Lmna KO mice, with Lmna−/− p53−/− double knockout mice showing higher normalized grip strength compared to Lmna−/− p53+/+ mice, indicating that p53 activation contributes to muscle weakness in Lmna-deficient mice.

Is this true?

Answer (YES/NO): NO